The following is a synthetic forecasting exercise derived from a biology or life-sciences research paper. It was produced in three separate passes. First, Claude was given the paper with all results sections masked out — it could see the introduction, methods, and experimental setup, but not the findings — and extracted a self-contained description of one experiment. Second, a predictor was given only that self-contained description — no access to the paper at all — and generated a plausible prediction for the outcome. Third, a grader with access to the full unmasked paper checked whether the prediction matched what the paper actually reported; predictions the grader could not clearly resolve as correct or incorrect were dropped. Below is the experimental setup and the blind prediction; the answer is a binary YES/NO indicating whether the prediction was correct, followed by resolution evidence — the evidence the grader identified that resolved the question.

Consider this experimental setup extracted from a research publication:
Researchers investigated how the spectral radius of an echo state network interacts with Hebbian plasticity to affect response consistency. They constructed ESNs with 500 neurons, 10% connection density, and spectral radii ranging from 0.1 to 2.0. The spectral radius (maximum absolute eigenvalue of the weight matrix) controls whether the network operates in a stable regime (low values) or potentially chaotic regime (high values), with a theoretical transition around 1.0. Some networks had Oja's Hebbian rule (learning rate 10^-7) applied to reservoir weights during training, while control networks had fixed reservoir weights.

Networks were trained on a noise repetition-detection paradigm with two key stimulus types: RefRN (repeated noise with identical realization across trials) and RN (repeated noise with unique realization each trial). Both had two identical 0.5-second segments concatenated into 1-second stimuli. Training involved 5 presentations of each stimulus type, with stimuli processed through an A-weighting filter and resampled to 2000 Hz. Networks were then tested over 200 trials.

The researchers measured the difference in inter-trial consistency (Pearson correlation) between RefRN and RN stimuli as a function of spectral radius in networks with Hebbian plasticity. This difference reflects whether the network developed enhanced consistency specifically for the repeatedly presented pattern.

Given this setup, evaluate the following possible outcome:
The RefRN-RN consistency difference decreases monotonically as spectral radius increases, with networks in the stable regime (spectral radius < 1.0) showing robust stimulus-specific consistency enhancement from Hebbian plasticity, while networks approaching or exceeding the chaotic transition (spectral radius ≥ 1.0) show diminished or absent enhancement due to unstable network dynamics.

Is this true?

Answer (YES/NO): NO